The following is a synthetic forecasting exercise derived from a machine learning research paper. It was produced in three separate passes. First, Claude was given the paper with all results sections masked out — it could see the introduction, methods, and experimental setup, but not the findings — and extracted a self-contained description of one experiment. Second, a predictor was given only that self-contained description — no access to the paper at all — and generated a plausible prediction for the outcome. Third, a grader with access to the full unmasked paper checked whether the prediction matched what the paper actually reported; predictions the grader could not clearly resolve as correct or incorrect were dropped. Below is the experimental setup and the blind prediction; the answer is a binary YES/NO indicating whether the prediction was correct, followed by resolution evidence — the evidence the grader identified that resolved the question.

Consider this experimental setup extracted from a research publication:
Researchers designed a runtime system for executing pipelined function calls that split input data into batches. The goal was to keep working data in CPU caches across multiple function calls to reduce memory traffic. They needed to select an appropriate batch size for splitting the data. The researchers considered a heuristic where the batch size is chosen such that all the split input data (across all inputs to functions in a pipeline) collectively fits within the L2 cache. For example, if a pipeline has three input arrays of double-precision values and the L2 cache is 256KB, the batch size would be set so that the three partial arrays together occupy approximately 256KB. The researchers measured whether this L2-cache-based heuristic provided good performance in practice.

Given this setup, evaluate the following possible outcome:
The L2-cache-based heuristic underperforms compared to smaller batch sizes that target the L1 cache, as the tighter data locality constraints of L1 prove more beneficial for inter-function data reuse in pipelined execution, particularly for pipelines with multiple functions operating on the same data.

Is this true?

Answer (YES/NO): NO